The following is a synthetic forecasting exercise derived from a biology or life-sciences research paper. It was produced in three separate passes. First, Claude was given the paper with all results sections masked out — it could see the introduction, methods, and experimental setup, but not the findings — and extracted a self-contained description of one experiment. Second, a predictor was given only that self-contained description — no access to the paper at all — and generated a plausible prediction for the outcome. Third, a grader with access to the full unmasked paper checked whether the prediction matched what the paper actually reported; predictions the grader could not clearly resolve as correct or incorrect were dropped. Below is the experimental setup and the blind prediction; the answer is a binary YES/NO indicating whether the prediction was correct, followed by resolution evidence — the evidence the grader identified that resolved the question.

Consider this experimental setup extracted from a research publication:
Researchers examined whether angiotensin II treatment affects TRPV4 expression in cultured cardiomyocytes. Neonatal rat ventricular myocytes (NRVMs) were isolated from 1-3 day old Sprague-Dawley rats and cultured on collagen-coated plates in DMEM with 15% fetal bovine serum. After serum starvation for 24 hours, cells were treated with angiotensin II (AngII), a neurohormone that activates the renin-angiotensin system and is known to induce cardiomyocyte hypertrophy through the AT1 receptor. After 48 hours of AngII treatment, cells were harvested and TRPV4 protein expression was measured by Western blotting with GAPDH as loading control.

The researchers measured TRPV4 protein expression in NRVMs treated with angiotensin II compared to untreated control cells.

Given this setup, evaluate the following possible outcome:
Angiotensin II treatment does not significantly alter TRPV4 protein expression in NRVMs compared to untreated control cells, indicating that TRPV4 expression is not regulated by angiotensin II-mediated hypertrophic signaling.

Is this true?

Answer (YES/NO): NO